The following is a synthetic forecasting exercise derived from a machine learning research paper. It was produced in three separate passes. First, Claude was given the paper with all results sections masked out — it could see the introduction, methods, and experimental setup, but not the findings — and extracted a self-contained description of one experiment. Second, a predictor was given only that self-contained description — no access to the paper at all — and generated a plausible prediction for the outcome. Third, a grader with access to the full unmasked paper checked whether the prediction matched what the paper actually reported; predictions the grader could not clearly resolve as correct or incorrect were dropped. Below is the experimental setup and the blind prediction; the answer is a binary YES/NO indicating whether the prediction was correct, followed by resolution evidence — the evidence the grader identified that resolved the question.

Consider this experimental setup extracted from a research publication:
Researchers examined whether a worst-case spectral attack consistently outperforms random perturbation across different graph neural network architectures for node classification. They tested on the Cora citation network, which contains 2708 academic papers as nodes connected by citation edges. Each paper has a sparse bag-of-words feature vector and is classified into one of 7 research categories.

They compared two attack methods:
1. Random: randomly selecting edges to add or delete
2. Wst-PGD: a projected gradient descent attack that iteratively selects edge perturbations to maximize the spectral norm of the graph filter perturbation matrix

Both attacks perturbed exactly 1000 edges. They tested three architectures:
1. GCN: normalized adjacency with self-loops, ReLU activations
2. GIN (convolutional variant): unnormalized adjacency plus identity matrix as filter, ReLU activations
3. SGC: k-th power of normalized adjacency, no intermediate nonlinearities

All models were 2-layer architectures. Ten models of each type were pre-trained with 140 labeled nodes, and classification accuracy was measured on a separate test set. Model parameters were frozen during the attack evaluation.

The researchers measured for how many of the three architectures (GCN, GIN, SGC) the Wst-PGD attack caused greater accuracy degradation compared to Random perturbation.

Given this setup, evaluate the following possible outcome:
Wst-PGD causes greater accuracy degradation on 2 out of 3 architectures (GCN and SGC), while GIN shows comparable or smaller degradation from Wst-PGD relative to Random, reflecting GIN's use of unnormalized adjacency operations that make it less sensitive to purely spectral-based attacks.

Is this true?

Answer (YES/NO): NO